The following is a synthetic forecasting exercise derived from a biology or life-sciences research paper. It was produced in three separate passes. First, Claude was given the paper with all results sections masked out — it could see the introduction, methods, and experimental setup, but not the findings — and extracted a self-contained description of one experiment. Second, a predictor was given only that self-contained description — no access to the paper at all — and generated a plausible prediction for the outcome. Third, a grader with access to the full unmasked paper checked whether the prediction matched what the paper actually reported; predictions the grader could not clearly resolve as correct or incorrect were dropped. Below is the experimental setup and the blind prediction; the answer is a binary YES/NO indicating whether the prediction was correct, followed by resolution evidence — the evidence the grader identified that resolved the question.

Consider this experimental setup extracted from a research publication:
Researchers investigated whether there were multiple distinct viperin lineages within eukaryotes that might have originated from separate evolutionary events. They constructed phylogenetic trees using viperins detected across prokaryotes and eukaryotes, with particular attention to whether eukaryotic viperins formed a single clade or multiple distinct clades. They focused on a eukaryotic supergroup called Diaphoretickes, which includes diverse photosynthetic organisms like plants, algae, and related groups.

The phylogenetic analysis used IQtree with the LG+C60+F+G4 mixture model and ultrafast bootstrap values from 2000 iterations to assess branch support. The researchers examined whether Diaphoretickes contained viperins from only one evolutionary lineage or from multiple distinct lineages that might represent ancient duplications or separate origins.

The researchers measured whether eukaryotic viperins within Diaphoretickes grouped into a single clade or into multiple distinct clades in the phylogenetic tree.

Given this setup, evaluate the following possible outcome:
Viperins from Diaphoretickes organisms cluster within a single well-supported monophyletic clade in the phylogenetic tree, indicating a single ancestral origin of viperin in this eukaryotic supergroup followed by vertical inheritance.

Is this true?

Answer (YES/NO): NO